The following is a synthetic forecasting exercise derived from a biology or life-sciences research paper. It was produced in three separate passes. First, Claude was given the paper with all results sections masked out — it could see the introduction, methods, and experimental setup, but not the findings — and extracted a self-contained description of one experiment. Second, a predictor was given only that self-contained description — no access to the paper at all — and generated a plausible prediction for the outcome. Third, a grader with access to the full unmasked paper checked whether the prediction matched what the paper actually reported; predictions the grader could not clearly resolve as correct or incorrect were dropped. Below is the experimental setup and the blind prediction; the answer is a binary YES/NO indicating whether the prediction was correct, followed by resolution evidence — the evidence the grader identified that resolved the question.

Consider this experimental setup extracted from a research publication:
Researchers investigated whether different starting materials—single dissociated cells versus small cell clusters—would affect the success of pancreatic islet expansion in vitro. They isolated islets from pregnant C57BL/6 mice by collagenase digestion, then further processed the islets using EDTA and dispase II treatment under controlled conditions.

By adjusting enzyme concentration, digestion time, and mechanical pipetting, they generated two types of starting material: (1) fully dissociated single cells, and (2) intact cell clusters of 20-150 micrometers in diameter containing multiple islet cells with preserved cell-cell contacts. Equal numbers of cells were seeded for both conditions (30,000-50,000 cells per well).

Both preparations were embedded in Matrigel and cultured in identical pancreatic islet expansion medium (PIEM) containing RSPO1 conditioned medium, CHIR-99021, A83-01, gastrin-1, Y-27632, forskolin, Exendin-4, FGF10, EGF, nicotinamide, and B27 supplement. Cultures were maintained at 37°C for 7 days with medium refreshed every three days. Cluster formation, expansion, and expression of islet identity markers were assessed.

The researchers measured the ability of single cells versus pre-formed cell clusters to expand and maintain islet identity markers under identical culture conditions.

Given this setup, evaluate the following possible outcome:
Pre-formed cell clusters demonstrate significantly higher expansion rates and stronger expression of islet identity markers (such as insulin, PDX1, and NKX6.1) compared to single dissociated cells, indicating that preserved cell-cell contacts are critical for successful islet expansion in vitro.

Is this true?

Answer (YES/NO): NO